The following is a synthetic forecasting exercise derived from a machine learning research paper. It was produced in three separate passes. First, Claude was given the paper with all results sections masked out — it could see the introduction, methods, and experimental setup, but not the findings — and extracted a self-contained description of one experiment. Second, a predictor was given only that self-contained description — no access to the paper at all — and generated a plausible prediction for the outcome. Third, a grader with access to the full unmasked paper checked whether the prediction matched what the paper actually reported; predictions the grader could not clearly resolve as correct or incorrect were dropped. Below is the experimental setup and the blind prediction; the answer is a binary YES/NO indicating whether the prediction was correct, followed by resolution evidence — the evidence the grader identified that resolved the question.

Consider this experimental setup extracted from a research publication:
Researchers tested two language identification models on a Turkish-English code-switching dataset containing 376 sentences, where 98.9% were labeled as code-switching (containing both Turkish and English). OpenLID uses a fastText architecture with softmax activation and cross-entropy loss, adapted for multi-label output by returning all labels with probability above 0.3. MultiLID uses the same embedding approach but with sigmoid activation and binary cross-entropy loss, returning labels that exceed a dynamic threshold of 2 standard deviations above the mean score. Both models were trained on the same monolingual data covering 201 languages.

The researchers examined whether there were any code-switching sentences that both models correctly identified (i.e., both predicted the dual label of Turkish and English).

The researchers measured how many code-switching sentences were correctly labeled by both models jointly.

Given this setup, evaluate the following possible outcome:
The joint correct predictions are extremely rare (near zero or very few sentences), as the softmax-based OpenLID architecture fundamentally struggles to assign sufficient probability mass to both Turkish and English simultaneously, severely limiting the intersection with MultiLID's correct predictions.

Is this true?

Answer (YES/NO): YES